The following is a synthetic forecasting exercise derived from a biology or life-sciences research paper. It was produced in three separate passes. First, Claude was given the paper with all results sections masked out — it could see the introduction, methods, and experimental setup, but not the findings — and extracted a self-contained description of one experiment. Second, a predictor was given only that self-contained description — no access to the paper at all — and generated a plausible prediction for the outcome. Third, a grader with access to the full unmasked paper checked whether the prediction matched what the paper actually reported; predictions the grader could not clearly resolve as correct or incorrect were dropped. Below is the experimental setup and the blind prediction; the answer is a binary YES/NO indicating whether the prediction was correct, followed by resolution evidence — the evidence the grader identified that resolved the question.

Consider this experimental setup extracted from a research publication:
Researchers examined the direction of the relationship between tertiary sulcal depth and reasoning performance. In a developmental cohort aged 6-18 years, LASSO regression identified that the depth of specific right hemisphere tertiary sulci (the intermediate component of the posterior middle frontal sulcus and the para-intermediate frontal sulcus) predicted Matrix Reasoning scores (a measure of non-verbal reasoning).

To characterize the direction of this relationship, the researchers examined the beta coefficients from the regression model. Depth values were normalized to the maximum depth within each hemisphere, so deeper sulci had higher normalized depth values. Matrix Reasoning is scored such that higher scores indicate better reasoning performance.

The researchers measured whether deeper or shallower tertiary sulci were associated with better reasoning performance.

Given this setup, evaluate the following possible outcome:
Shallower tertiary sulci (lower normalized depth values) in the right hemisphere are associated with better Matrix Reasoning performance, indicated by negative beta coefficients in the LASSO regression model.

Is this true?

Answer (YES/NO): NO